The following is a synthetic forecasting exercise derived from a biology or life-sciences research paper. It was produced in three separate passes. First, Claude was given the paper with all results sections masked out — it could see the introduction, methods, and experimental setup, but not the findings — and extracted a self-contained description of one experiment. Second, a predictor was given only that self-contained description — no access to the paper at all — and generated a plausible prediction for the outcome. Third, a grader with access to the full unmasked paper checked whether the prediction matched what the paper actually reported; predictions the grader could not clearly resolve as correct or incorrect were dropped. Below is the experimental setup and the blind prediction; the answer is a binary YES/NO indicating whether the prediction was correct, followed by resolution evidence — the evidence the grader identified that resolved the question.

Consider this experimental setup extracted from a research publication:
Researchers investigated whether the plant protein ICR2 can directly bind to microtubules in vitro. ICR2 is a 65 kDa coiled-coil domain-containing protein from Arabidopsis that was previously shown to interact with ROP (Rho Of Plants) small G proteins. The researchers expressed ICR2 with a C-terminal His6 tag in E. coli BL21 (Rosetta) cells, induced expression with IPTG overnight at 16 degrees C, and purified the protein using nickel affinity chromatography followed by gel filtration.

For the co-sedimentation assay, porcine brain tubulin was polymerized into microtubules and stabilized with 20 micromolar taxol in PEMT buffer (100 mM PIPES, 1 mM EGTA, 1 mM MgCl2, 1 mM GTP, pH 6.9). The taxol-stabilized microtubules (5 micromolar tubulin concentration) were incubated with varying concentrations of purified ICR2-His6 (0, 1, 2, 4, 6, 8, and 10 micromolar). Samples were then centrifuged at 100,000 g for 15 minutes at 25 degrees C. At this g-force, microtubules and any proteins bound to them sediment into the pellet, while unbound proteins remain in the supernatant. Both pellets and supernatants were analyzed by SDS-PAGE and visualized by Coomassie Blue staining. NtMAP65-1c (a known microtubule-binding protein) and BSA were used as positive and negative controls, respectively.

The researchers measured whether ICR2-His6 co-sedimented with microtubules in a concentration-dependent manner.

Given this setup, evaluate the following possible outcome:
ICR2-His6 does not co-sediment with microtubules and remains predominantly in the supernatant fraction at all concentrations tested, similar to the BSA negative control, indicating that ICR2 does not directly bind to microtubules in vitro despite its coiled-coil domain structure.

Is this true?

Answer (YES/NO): NO